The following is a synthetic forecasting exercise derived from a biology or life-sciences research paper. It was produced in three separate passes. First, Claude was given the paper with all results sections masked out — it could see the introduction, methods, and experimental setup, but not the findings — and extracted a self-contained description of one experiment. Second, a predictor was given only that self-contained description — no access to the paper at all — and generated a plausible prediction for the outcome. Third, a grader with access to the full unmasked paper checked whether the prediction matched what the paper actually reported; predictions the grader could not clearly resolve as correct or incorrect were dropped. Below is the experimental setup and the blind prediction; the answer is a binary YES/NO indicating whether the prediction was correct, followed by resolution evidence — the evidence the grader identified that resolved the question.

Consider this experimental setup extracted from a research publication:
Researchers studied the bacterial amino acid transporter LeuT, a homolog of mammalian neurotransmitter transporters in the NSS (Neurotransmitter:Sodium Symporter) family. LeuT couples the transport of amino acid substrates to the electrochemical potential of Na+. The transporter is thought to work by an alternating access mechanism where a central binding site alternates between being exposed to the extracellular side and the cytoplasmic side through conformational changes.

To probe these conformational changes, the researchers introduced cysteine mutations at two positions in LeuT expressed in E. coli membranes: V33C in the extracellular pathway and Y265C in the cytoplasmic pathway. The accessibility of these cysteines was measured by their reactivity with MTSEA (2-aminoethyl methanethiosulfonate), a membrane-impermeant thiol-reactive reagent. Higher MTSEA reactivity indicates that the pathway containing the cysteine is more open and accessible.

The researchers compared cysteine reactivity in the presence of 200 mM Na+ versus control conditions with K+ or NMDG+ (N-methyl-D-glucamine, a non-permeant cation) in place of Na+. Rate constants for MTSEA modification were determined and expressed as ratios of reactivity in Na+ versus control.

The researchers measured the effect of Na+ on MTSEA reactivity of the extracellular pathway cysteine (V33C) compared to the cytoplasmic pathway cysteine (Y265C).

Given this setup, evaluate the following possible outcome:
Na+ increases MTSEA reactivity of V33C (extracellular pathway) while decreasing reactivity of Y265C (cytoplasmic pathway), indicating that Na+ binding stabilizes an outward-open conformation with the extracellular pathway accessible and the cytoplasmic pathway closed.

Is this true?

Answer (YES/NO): YES